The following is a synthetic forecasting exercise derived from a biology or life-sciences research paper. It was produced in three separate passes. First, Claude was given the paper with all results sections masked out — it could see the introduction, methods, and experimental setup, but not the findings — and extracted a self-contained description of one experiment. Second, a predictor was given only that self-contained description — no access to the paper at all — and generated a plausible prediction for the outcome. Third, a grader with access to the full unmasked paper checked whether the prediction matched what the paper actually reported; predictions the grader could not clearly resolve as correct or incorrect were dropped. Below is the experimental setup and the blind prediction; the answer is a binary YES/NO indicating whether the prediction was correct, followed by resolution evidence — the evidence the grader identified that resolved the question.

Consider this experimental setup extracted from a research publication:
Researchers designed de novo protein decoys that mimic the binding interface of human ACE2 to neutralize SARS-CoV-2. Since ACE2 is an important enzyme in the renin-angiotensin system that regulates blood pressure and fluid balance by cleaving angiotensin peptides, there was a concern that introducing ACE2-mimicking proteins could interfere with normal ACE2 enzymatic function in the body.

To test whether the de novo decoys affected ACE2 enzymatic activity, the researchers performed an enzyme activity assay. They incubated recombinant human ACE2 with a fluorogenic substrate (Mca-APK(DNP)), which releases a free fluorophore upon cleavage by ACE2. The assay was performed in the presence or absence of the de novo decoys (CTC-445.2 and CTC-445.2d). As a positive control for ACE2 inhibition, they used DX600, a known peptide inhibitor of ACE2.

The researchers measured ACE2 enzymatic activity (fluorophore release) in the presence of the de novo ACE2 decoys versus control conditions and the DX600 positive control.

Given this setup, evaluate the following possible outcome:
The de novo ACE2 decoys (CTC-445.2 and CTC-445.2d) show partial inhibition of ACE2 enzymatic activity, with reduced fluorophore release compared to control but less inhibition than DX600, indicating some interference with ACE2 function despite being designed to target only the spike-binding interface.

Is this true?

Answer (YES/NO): NO